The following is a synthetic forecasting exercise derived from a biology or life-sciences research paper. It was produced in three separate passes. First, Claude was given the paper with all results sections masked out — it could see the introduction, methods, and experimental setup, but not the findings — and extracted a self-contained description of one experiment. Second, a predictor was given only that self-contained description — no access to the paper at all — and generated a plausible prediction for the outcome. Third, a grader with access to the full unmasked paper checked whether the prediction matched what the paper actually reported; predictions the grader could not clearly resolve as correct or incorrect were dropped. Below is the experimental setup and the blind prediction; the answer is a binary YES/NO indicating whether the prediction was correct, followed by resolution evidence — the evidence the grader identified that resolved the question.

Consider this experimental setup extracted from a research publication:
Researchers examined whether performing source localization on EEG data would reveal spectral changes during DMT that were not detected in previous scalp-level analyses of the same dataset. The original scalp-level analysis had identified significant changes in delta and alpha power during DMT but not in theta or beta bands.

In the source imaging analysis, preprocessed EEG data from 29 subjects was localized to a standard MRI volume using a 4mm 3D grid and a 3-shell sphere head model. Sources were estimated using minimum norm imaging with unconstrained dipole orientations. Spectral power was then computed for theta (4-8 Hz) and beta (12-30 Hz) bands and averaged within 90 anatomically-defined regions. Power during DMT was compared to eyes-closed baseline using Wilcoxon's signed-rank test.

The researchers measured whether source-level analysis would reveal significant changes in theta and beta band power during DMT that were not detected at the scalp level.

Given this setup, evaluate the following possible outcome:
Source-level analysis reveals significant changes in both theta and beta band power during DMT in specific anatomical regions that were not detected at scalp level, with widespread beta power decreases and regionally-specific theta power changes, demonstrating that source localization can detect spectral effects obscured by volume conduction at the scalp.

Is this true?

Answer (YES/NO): NO